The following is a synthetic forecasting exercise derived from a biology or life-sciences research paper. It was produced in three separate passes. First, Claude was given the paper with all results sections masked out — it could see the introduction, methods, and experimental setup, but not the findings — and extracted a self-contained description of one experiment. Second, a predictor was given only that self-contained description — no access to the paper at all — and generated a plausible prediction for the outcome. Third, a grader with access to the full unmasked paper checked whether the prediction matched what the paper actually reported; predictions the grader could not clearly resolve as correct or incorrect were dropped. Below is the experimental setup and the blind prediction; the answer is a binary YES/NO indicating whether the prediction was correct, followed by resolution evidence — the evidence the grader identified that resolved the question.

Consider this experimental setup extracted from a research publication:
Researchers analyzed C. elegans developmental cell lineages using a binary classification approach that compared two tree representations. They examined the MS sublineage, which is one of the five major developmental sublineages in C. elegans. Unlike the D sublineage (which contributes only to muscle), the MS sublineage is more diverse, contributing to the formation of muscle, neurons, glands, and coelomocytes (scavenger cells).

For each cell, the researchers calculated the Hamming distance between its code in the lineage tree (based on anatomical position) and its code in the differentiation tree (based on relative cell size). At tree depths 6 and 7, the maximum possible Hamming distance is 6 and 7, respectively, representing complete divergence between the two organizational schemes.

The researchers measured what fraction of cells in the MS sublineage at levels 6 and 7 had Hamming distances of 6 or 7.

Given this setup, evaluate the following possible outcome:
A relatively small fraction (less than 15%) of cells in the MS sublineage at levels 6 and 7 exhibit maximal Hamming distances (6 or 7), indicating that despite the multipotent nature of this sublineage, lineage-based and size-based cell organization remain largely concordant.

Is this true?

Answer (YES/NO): NO